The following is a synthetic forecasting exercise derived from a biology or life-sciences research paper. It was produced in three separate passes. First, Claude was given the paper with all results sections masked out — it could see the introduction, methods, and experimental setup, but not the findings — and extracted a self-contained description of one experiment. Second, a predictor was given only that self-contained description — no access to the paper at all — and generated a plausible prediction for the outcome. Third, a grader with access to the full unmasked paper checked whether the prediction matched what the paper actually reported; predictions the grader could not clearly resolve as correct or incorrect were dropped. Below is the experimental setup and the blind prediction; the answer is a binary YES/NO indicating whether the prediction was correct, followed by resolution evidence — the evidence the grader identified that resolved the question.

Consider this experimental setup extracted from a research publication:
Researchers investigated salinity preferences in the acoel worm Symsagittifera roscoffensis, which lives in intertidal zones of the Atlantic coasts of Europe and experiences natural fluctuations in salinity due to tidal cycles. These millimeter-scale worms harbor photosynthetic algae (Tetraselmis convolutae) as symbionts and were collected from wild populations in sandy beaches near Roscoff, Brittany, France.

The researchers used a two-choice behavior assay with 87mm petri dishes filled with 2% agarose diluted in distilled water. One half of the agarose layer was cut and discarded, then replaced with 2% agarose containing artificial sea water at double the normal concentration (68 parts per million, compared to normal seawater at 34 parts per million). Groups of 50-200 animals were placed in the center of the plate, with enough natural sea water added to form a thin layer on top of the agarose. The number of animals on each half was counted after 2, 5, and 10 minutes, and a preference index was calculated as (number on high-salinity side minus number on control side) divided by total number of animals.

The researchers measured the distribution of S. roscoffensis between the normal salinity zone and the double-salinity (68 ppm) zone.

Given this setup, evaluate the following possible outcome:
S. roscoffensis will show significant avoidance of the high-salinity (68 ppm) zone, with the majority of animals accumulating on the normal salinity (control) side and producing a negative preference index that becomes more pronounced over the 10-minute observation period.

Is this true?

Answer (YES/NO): YES